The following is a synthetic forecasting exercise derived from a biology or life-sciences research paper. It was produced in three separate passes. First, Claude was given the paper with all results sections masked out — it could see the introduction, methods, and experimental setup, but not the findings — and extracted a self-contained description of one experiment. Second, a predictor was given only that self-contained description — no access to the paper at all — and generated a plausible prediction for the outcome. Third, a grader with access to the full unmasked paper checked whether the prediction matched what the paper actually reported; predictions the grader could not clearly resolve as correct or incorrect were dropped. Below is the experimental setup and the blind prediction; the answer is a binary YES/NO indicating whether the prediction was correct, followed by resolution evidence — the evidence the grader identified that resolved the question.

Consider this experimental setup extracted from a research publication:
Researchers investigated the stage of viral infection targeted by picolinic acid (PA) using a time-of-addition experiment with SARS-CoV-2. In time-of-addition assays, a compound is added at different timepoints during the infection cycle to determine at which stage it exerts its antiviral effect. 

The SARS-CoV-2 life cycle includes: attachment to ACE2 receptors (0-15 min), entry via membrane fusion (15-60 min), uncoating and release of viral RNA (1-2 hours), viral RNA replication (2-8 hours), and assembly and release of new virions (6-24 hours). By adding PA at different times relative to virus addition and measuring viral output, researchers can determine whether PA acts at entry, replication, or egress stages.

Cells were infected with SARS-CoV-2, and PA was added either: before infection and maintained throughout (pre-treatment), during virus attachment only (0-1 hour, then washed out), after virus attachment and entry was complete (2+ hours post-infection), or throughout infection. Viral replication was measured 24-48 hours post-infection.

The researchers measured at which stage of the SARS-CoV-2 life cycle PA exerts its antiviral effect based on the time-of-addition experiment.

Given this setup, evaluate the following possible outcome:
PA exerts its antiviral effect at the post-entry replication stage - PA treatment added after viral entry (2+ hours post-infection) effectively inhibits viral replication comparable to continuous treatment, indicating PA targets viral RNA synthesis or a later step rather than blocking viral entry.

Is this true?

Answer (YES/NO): NO